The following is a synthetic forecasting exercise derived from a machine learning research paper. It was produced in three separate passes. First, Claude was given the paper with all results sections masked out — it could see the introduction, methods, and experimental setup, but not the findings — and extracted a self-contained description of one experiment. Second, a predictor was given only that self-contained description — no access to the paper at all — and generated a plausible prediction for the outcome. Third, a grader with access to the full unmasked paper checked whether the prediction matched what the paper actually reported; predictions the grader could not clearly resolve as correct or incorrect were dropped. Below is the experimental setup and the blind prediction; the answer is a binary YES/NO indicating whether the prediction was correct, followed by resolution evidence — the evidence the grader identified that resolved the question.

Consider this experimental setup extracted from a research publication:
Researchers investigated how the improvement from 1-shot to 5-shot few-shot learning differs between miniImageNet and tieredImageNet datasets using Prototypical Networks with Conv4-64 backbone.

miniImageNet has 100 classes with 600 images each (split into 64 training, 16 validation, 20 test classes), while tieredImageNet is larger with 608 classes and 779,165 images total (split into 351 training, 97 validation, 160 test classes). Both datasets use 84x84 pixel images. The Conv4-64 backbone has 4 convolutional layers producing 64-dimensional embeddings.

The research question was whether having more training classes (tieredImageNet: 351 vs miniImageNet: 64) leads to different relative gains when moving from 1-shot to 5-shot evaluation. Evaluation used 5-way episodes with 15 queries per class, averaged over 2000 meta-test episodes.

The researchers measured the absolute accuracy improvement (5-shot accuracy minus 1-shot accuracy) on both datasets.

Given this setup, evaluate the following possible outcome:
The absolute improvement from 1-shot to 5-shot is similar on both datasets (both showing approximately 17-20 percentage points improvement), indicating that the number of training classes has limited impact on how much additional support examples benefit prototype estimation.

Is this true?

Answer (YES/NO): YES